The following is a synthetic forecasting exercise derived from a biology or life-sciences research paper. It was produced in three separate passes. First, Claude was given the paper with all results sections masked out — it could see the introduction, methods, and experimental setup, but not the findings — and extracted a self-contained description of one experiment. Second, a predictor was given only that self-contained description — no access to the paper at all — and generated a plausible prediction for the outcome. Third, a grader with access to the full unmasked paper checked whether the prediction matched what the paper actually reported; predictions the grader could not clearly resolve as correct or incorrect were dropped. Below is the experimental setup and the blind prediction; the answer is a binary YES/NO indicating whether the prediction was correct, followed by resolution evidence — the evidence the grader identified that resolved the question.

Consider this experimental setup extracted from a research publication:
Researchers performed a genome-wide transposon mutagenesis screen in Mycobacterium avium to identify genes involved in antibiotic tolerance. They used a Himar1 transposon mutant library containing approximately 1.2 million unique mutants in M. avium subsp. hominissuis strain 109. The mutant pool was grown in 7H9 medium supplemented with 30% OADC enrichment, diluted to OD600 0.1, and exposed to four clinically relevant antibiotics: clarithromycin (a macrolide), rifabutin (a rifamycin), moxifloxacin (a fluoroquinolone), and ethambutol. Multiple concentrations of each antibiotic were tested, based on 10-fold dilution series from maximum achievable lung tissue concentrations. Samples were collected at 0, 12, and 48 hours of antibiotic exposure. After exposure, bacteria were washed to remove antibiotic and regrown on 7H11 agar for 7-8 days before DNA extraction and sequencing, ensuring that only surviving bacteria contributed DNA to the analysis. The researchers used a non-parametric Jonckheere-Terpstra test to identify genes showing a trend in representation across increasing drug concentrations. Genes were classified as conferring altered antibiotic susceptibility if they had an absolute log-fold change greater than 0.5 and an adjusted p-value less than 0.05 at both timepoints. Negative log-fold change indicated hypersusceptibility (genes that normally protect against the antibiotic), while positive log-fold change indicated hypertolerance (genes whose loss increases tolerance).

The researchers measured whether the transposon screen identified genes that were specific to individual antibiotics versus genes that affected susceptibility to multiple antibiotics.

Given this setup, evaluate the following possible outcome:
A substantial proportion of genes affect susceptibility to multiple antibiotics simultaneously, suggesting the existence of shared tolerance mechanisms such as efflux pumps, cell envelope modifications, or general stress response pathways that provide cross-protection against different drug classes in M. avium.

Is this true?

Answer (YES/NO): NO